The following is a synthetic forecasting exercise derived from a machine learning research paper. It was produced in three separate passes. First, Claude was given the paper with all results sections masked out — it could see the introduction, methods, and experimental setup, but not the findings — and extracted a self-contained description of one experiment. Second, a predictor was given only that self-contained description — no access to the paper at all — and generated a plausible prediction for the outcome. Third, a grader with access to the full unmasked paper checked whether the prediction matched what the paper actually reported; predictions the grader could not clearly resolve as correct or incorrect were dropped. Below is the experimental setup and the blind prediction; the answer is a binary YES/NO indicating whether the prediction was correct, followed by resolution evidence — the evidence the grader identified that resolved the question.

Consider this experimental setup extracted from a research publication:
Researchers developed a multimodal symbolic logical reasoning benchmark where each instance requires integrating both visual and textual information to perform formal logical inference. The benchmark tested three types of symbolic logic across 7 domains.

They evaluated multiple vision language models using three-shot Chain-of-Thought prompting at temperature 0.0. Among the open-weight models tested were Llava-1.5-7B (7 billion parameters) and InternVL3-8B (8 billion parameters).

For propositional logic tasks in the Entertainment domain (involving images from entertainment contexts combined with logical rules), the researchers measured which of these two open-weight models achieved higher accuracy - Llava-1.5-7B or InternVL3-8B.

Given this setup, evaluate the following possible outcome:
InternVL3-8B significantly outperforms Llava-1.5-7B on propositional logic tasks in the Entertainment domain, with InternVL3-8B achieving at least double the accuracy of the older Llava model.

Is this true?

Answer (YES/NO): NO